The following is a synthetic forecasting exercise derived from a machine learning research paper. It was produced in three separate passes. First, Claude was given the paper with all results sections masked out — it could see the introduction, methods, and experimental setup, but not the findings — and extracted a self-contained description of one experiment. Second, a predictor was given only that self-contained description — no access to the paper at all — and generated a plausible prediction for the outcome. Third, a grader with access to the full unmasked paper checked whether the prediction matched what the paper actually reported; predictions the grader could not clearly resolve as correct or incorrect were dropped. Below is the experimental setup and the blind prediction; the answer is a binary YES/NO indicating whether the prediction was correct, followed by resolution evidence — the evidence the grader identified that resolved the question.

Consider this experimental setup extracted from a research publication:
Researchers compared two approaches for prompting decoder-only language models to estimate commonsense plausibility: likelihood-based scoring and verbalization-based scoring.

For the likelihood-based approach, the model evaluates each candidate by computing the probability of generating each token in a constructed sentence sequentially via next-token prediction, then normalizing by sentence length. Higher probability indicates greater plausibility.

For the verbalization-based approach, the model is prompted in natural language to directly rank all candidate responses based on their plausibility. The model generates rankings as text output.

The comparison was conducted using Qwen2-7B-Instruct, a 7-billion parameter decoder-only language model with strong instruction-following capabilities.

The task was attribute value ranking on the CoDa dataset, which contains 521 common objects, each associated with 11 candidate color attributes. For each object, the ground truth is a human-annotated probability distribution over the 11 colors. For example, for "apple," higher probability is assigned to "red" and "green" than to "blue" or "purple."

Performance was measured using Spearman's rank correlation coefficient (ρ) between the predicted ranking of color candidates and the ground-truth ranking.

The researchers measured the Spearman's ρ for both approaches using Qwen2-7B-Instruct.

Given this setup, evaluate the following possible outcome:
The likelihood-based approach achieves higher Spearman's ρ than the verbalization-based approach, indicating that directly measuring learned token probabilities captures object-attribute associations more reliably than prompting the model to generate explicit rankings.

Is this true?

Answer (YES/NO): NO